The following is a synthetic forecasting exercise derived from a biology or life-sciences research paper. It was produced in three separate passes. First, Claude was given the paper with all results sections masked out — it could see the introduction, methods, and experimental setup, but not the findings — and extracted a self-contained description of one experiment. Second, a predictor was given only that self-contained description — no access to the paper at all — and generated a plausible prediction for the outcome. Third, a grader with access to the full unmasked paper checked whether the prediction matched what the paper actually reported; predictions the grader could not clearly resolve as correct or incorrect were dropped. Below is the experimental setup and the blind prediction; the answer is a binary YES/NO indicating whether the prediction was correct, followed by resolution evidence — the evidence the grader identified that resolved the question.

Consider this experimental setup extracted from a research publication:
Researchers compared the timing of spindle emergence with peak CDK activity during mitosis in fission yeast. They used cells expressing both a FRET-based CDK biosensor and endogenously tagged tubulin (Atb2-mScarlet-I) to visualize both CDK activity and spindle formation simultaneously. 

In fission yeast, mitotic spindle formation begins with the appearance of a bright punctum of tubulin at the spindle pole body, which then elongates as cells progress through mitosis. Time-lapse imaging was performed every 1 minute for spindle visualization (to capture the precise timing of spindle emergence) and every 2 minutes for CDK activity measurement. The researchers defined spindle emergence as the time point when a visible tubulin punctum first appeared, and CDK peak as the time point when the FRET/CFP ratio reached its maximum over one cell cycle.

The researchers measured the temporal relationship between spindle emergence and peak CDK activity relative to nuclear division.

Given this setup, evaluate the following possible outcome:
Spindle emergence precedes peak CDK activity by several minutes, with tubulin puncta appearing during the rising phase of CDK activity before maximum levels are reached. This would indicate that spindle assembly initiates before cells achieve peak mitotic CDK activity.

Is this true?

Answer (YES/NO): NO